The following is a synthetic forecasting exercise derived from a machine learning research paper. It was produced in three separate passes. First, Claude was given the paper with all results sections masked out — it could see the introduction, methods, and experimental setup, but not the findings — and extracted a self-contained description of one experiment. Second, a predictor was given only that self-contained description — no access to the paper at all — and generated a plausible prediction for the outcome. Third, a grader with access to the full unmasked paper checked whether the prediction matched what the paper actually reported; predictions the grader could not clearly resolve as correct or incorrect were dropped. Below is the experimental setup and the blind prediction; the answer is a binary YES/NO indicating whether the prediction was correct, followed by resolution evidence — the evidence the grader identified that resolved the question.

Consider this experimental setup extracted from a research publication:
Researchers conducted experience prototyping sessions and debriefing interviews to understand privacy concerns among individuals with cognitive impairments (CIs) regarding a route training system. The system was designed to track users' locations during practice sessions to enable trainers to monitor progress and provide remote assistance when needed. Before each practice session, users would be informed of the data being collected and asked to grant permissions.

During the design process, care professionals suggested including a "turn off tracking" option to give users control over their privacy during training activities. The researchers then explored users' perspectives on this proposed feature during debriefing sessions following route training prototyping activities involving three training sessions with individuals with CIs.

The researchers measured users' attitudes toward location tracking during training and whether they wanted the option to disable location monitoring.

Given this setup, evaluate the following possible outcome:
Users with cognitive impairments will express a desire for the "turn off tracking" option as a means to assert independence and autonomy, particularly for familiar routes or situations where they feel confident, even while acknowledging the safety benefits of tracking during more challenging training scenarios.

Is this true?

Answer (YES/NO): NO